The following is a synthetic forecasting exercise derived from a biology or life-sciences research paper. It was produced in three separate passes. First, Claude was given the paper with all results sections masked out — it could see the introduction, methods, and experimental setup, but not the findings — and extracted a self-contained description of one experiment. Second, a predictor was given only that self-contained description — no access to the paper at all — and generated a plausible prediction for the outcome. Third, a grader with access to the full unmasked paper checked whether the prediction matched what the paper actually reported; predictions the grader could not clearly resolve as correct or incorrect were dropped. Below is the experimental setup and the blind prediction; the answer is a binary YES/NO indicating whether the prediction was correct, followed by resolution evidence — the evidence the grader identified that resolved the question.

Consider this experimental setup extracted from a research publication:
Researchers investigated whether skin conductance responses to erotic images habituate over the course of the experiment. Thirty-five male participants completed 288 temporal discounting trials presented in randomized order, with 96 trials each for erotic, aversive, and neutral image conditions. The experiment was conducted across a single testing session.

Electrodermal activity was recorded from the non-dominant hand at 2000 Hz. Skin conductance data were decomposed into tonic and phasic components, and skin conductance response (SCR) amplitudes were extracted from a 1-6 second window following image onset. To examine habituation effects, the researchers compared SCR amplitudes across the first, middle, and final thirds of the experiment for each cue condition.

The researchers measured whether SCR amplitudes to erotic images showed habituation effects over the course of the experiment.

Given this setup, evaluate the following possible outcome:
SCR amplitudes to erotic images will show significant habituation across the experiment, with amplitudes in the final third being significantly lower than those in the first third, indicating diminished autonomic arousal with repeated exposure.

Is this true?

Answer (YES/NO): NO